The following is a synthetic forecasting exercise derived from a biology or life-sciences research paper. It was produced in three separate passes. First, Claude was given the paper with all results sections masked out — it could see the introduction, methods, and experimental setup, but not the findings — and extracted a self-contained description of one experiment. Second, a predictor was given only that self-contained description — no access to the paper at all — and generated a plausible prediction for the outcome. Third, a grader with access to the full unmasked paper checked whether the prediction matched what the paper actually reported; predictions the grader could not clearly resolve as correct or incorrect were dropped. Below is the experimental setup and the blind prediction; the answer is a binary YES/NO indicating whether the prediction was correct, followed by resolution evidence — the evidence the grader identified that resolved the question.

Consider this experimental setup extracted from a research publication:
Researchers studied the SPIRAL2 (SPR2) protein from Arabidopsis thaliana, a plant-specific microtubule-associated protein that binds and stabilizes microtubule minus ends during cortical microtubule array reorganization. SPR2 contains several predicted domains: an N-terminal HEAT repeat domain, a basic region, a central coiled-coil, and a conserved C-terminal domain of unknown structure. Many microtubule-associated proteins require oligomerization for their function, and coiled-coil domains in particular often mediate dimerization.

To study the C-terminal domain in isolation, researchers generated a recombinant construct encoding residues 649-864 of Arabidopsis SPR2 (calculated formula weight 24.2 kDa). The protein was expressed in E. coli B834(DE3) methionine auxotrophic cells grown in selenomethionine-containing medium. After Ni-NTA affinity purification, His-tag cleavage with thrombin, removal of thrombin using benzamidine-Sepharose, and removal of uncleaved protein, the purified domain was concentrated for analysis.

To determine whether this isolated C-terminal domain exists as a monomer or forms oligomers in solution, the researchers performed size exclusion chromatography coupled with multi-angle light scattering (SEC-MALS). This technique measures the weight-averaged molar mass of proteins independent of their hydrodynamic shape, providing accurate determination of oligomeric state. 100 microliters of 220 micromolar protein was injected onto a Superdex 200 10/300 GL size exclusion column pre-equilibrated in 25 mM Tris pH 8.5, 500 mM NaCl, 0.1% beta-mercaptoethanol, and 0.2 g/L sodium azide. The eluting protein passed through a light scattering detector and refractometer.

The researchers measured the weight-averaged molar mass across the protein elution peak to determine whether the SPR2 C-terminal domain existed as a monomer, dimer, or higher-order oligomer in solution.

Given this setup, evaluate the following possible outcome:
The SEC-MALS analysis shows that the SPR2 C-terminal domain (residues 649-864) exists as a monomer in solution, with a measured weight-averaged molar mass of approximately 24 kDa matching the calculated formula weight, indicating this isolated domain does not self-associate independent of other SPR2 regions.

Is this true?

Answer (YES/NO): NO